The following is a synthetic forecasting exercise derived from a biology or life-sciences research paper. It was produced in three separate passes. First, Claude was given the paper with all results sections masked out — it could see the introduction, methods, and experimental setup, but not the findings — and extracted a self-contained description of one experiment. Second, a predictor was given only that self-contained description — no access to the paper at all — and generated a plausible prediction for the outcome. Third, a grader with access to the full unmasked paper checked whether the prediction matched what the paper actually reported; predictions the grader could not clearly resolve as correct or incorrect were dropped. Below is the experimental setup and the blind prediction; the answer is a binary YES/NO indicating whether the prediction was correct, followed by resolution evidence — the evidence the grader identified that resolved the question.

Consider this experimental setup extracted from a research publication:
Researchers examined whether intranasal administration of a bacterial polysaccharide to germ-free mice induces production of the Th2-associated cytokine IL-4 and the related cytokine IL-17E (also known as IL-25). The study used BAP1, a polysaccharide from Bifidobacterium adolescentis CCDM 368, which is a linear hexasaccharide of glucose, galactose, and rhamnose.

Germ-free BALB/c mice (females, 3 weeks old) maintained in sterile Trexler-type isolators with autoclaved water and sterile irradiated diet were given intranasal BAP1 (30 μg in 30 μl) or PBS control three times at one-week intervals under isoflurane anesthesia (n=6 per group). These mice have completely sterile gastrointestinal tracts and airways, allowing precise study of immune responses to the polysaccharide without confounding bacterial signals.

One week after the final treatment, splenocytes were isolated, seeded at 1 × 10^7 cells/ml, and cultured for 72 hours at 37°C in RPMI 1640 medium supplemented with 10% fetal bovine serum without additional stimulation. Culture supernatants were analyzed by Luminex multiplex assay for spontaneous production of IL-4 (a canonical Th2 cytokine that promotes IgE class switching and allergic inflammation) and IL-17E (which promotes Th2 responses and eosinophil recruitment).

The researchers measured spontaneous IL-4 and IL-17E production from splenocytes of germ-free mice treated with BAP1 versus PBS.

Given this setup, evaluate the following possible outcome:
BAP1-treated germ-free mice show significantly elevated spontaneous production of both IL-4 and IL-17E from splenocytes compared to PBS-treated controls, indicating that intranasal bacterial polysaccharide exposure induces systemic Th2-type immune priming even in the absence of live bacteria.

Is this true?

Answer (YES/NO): NO